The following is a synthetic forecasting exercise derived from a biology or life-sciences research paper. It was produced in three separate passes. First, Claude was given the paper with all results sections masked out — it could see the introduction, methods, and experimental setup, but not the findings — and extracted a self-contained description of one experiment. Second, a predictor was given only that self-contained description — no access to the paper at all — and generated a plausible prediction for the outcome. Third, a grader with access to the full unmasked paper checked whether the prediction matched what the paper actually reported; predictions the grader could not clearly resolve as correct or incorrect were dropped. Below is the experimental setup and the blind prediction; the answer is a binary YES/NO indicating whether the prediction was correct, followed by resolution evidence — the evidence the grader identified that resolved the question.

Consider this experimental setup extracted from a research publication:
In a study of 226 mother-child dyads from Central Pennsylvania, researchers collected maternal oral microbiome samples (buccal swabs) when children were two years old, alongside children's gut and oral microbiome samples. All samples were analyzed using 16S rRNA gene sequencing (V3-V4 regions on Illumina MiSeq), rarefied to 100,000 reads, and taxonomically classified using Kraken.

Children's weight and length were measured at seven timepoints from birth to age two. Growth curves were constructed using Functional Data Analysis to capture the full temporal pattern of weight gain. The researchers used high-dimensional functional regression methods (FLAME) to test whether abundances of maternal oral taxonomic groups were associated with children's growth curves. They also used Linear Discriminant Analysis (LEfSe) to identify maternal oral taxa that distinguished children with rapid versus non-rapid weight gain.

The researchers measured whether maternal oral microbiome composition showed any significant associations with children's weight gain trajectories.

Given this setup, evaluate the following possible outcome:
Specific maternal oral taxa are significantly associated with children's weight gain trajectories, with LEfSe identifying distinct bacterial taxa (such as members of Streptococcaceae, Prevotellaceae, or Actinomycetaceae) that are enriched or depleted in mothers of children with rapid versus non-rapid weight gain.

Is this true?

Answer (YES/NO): NO